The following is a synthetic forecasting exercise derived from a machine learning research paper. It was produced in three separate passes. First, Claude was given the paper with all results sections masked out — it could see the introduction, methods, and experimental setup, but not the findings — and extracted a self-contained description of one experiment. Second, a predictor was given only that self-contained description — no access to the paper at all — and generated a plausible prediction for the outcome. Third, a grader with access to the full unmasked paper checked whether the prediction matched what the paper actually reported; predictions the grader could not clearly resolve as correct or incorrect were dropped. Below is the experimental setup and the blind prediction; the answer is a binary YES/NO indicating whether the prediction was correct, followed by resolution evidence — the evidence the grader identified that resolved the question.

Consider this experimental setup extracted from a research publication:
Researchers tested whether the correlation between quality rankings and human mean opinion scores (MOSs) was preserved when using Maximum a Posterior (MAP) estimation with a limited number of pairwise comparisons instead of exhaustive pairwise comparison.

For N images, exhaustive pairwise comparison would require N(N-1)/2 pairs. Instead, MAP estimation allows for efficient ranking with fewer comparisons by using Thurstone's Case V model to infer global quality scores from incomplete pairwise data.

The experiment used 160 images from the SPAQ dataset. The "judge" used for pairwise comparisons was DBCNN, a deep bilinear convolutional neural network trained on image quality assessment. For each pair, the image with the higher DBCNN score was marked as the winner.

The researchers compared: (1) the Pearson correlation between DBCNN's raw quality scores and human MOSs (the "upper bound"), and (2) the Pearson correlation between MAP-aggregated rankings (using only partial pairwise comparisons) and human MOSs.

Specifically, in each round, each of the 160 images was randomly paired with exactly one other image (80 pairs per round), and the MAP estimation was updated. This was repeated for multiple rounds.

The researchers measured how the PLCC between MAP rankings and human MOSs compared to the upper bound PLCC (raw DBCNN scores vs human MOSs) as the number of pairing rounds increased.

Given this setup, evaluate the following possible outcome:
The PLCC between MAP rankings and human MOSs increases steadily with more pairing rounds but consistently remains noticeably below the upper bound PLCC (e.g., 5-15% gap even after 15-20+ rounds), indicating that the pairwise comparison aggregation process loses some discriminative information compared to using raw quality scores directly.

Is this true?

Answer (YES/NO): NO